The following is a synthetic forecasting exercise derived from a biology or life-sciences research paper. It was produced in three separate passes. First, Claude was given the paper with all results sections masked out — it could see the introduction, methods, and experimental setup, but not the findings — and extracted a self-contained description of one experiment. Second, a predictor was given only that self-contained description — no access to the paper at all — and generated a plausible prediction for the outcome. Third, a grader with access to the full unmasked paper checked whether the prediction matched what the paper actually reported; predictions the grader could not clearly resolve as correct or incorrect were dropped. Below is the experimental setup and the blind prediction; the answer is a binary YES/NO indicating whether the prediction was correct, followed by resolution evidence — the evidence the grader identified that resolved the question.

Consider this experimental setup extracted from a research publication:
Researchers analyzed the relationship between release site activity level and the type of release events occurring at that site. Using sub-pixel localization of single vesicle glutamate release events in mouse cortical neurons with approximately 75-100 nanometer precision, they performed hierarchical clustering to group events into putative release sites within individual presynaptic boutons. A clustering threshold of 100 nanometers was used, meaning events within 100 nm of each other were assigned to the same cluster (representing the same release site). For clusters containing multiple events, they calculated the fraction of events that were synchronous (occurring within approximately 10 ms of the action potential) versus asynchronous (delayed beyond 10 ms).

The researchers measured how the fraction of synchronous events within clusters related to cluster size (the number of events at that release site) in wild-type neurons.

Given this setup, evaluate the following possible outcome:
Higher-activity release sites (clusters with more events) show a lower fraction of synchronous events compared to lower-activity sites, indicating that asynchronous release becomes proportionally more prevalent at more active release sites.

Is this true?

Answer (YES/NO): NO